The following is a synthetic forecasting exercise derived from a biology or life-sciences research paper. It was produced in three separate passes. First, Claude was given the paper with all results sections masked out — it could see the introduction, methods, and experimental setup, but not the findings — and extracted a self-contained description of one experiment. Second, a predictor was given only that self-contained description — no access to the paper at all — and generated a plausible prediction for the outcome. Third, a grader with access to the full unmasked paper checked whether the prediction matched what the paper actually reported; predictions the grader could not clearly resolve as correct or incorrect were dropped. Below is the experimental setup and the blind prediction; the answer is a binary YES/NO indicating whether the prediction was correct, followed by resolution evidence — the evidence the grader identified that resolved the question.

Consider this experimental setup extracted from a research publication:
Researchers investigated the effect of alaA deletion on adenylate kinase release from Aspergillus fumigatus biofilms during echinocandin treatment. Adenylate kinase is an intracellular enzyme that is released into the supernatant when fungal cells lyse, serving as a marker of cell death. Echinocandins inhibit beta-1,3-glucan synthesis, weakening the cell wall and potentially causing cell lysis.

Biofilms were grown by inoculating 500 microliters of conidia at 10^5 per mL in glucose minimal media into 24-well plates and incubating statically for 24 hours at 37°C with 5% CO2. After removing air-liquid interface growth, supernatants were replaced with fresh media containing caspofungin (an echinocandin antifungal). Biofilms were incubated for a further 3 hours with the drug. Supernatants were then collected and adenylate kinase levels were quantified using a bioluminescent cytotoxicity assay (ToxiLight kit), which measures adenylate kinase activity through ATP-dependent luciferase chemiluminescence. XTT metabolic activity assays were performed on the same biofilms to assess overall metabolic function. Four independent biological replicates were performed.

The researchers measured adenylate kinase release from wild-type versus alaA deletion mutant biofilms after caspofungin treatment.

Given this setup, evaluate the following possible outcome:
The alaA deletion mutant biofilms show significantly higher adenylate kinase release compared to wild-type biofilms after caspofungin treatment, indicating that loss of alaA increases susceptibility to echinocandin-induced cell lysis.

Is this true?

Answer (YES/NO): YES